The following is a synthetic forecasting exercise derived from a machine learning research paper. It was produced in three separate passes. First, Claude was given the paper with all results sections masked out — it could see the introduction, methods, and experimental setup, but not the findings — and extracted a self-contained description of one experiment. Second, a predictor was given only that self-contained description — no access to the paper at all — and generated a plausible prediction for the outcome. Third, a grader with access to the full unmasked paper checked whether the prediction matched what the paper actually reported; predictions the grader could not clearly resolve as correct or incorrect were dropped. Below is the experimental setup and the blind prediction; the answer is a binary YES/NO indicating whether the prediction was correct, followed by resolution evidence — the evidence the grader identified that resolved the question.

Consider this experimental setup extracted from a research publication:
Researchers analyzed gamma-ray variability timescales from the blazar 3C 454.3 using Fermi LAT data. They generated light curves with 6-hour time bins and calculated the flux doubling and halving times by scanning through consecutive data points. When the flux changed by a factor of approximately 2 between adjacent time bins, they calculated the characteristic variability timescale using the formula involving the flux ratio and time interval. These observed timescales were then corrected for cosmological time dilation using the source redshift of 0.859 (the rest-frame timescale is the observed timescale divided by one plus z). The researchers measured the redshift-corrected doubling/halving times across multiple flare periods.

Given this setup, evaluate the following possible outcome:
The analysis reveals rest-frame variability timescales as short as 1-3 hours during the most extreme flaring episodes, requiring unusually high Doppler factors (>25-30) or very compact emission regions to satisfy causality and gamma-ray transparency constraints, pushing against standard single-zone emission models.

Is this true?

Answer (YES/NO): NO